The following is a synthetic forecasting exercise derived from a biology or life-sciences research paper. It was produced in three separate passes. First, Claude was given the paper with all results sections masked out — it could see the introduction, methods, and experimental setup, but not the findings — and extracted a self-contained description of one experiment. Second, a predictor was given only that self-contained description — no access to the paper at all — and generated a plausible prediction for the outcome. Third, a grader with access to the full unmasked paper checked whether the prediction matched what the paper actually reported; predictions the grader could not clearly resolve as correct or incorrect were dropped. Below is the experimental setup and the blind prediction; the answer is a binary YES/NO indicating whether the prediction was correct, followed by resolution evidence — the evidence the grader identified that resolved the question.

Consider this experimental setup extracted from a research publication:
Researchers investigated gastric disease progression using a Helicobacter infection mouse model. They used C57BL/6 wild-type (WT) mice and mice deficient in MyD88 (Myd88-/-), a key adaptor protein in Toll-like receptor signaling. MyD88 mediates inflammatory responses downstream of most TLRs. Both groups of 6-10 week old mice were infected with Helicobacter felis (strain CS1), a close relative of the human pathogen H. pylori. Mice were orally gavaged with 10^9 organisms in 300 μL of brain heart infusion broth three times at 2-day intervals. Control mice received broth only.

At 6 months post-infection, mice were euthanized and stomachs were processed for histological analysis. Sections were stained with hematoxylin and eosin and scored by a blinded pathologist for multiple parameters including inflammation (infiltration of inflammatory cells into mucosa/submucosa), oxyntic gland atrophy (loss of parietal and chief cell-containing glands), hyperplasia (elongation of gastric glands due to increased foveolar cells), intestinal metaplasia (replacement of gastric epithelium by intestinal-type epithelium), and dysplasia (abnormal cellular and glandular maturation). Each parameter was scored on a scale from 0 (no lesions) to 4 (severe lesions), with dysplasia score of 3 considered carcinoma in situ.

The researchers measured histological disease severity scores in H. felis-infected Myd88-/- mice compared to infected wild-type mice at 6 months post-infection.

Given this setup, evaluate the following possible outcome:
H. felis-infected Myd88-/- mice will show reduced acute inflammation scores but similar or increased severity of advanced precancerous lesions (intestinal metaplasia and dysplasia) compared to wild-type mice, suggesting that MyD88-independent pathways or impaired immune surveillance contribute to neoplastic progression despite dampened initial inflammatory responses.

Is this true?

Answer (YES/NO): NO